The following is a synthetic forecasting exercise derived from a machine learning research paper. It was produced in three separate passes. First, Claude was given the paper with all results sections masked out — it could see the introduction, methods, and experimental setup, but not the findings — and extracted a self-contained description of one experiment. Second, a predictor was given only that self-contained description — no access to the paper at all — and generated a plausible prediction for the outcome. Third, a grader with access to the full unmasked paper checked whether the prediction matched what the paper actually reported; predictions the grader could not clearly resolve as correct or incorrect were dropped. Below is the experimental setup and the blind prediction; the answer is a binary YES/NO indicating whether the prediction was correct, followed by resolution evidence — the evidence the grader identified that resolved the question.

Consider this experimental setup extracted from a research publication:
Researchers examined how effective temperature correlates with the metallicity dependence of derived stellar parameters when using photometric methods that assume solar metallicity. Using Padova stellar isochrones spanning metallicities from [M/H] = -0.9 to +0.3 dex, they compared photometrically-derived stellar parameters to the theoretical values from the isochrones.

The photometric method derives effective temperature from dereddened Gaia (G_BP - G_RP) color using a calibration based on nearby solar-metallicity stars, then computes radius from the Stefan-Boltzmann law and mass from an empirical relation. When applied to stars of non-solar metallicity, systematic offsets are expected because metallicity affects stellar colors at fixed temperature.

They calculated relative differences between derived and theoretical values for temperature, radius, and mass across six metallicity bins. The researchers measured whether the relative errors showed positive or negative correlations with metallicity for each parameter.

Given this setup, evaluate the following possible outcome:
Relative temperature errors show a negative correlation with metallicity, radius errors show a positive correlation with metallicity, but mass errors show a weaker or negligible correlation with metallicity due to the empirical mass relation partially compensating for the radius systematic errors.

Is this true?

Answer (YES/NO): NO